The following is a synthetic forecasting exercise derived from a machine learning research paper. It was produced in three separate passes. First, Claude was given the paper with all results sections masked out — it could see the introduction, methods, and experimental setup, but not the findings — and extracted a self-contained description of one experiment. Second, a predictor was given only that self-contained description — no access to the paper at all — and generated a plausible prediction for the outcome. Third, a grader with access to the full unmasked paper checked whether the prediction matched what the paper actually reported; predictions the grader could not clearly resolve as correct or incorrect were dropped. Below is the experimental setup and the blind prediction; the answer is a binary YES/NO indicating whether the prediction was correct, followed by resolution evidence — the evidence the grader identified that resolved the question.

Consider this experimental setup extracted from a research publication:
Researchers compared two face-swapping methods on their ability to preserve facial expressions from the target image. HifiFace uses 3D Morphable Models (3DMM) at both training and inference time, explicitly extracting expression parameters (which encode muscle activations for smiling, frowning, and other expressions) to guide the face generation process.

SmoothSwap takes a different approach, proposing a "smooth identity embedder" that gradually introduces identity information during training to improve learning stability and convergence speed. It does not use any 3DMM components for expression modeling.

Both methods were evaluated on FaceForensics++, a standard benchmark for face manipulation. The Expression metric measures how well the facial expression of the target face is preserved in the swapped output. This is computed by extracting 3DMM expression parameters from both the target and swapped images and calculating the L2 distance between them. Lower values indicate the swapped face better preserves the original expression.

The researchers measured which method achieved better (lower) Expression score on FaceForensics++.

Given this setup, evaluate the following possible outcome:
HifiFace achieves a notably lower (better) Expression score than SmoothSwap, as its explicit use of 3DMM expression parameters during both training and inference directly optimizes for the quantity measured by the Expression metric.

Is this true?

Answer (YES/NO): YES